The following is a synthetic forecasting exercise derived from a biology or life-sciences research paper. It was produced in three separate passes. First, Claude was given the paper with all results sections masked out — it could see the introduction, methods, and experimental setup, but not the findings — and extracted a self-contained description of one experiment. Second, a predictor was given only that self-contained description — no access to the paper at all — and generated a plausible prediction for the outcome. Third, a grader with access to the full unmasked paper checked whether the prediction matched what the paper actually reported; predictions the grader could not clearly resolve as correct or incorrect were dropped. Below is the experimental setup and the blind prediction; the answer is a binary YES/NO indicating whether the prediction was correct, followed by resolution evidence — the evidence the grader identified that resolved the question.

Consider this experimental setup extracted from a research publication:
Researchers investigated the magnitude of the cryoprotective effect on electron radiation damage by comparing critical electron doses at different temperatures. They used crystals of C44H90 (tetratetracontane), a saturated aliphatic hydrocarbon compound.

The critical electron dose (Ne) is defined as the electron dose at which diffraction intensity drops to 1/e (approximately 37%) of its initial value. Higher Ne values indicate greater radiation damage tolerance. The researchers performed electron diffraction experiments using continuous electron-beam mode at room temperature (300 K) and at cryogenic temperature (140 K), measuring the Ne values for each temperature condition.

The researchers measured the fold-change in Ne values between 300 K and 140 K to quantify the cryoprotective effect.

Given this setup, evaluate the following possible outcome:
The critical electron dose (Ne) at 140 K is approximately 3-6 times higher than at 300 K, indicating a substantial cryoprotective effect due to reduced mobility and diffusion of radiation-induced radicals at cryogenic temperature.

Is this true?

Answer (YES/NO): NO